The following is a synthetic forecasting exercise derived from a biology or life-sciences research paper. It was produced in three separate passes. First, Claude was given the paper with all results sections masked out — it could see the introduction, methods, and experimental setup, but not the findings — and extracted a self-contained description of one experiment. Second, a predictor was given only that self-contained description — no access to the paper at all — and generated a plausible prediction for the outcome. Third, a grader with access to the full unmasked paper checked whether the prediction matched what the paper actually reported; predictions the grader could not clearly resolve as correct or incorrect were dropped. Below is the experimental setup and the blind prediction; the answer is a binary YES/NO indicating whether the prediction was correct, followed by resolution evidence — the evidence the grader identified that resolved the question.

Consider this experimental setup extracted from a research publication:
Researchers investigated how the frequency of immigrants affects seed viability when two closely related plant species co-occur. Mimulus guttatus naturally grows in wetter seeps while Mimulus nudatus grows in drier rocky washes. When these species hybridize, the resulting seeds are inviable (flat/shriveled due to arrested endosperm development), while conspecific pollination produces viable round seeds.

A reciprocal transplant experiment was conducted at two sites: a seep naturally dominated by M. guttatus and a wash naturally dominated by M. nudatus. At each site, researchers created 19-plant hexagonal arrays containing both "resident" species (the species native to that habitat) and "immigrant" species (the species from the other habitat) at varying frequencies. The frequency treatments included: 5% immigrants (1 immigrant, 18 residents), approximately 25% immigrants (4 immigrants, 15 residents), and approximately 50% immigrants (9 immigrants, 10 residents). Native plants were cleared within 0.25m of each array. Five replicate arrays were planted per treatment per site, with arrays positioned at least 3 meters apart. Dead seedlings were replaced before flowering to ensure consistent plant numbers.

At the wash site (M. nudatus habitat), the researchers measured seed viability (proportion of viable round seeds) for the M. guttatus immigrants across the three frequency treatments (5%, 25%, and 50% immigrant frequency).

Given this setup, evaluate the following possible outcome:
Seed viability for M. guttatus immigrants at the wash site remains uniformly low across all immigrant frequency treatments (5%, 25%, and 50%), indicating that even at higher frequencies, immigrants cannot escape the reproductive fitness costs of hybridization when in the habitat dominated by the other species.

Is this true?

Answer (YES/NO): NO